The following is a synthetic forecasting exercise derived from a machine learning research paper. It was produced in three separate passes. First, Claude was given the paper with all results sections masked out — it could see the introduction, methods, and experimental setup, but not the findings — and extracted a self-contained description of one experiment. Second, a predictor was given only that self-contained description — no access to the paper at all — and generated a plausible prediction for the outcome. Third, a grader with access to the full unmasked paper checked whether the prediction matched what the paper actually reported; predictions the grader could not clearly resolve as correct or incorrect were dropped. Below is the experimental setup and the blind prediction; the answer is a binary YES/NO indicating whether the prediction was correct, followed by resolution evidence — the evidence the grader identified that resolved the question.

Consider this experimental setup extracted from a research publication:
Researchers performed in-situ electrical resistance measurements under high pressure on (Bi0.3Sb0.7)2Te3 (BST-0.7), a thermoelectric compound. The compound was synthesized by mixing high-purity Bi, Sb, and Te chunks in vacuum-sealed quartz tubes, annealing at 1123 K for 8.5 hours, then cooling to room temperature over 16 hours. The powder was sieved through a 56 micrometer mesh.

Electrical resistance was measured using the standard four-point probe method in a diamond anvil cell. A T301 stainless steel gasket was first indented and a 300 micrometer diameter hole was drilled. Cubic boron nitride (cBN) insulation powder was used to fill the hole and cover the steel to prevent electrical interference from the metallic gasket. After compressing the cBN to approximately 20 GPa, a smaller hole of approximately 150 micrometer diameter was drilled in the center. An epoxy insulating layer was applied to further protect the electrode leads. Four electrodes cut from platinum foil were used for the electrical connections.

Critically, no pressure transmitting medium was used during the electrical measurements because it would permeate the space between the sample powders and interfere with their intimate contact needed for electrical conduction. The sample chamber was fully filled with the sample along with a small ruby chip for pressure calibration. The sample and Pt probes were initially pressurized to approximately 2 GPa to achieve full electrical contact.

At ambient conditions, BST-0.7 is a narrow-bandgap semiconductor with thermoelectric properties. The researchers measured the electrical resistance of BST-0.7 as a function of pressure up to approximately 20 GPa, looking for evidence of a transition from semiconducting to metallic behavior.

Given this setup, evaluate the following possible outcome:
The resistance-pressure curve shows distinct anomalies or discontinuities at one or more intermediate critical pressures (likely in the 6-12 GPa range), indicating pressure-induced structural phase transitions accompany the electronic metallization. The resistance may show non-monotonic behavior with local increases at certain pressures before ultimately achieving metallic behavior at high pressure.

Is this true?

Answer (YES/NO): NO